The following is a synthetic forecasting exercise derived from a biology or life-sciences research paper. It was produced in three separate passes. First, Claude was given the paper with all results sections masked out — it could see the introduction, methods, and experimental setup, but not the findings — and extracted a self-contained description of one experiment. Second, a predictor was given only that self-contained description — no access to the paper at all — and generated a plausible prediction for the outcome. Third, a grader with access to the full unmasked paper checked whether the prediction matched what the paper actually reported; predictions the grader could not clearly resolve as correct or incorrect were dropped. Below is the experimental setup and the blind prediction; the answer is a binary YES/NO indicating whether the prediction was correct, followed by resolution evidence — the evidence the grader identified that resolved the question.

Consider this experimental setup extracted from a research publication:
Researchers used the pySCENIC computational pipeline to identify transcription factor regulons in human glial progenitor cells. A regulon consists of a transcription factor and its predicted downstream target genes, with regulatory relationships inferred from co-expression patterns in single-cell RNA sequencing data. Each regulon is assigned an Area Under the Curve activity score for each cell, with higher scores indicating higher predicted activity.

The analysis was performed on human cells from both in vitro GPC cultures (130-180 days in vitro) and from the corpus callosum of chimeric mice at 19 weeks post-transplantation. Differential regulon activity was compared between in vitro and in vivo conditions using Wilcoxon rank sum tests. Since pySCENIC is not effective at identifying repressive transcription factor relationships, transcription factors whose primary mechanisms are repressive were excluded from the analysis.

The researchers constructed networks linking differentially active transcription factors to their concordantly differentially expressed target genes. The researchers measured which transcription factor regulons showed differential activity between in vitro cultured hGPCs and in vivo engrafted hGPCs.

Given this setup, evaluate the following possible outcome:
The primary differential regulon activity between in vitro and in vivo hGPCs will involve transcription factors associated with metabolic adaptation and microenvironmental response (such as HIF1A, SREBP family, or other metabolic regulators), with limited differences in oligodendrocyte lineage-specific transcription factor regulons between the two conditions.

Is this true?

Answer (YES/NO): NO